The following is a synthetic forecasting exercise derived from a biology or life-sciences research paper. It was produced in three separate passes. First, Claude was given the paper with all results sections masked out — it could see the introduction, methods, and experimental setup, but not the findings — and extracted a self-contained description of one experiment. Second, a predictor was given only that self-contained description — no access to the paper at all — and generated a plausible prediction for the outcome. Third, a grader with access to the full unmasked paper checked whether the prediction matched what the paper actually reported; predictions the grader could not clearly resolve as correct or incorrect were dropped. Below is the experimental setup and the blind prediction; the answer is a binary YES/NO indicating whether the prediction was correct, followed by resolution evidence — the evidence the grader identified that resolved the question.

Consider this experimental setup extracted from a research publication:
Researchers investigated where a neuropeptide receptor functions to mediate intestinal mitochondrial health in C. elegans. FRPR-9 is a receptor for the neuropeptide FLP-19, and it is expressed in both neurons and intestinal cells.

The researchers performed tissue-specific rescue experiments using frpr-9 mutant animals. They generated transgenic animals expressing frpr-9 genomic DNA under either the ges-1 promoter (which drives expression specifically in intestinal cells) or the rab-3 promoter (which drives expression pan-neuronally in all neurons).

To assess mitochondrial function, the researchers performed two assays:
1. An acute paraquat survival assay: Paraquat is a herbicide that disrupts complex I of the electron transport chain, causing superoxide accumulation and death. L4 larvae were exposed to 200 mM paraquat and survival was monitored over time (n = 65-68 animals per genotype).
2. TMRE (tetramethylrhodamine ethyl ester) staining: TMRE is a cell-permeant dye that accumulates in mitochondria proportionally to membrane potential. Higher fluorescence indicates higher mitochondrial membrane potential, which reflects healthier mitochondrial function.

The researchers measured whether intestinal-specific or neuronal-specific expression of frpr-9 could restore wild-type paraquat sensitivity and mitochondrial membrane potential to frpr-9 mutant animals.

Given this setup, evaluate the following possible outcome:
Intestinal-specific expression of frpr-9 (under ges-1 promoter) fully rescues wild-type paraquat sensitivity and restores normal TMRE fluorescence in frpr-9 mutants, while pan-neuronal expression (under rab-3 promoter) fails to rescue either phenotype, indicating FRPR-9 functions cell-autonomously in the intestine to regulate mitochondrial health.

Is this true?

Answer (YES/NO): YES